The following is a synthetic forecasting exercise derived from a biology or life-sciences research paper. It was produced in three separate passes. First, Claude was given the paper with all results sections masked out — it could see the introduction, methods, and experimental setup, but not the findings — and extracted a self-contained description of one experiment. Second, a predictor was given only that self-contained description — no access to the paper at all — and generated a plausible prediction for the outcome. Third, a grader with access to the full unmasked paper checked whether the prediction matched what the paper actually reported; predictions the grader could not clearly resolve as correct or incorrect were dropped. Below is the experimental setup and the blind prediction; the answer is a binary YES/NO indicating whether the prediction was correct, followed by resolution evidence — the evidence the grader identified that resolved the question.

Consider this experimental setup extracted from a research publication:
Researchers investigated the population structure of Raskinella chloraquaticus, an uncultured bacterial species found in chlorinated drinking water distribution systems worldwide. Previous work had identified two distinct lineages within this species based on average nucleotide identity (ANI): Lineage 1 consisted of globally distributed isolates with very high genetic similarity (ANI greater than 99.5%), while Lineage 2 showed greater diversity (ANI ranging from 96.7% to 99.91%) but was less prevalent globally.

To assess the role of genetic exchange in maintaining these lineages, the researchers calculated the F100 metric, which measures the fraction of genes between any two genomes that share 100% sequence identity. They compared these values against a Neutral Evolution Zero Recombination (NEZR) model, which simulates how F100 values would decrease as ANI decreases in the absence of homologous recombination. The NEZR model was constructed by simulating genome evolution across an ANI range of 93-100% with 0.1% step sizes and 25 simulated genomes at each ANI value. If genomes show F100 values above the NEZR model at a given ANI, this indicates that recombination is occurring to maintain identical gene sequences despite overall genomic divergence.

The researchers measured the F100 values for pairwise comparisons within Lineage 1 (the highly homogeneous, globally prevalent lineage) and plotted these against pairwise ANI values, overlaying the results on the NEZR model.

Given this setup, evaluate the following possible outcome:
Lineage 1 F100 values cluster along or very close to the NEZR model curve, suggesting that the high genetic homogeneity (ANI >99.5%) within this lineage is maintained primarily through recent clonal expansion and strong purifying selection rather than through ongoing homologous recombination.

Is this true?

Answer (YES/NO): NO